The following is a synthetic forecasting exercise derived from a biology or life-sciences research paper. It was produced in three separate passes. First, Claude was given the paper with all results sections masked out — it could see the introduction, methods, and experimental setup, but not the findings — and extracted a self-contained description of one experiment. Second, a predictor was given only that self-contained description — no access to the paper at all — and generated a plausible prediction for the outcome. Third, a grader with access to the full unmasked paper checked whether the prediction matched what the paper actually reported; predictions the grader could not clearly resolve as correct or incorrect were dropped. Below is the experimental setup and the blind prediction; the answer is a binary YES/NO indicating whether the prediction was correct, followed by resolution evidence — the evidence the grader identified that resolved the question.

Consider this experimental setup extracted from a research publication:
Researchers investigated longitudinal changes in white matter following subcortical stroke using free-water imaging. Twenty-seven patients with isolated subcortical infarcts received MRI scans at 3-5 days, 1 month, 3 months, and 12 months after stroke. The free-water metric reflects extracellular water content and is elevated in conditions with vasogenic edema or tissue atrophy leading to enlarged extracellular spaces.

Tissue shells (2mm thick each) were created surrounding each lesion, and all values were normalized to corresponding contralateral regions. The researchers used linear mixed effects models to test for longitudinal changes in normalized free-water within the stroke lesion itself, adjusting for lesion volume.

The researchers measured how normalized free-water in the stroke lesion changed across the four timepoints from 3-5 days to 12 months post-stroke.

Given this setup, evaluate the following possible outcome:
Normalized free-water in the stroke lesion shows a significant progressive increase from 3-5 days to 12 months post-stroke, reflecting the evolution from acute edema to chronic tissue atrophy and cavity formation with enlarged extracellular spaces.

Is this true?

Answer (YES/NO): YES